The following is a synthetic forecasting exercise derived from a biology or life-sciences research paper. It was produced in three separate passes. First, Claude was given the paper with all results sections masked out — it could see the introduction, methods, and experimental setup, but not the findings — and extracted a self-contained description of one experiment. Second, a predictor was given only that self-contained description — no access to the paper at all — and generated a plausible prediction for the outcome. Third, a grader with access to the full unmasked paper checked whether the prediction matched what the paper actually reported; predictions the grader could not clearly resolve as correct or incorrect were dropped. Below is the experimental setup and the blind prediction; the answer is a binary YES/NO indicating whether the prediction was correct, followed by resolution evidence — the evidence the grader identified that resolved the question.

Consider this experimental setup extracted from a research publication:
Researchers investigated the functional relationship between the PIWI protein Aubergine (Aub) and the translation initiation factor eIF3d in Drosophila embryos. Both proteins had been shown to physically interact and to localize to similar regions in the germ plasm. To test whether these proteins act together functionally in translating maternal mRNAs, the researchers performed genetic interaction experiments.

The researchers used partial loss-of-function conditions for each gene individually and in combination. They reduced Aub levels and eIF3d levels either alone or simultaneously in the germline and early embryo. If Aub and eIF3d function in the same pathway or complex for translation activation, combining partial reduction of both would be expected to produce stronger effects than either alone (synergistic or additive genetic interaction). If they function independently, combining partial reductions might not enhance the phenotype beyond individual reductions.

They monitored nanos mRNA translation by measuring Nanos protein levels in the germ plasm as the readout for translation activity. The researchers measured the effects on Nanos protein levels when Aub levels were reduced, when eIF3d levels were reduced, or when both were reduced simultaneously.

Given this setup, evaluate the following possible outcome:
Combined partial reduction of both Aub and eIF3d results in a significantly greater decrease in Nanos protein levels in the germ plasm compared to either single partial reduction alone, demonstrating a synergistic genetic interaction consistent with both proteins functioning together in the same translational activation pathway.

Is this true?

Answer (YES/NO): YES